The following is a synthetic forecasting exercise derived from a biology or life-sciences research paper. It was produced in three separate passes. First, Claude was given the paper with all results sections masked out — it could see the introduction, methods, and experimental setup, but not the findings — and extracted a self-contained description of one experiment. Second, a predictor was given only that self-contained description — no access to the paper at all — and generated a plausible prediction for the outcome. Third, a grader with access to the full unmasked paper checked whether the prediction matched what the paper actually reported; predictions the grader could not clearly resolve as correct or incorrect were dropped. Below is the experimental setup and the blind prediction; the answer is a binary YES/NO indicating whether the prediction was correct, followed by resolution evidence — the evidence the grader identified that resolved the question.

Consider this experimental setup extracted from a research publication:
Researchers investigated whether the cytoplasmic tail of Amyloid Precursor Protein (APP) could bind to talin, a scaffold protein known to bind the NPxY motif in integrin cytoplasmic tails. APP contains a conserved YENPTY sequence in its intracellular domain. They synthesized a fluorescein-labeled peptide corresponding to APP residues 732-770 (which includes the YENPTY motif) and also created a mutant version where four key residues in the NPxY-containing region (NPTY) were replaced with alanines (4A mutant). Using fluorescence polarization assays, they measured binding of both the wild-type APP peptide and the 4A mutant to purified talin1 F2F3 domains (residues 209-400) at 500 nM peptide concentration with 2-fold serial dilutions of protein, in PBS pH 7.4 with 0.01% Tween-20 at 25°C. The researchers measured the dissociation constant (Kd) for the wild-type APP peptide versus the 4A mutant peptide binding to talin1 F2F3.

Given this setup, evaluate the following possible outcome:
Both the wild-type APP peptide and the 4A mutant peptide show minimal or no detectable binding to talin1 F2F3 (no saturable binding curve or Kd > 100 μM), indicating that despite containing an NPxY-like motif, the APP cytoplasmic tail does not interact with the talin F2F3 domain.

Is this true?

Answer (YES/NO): NO